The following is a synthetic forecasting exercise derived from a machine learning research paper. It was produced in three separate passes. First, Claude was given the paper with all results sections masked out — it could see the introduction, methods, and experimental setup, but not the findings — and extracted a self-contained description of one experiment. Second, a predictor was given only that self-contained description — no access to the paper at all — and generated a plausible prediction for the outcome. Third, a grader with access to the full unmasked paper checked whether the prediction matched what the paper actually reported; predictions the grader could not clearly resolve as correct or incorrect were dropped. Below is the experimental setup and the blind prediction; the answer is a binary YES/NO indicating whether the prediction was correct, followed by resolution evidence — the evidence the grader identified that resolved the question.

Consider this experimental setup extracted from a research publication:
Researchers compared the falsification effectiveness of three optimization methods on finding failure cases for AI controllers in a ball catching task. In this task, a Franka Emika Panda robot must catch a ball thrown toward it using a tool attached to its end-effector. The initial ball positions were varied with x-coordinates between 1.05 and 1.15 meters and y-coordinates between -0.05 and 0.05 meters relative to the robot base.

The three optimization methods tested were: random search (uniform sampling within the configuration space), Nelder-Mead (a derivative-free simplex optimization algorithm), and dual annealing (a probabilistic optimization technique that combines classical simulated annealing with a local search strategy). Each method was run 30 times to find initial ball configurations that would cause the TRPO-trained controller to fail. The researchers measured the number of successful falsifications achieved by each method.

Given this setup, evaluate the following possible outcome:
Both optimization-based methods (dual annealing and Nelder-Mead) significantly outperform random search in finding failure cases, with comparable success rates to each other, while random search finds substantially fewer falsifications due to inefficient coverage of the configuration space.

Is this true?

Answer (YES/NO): NO